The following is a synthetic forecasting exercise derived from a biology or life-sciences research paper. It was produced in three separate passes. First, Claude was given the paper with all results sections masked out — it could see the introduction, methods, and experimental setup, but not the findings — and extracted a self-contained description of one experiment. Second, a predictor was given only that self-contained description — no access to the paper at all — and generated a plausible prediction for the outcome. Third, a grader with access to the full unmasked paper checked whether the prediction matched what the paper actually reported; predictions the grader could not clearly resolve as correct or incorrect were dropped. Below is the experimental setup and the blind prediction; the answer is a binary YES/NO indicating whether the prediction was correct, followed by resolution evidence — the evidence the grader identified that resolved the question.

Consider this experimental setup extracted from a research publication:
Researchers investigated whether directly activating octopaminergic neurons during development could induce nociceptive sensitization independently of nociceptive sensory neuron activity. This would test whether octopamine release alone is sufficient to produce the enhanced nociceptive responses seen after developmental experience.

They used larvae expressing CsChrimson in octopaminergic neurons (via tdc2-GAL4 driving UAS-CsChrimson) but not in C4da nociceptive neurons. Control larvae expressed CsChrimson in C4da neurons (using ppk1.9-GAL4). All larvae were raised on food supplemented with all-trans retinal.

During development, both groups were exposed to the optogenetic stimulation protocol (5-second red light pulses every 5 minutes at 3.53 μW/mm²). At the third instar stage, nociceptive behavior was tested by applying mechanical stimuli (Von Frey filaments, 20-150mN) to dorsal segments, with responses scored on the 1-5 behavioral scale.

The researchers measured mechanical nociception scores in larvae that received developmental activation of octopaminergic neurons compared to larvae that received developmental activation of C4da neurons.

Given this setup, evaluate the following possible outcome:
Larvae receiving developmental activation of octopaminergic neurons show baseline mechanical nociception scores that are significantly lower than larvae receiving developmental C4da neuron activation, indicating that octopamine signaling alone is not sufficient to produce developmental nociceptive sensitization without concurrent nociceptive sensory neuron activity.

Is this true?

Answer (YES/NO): NO